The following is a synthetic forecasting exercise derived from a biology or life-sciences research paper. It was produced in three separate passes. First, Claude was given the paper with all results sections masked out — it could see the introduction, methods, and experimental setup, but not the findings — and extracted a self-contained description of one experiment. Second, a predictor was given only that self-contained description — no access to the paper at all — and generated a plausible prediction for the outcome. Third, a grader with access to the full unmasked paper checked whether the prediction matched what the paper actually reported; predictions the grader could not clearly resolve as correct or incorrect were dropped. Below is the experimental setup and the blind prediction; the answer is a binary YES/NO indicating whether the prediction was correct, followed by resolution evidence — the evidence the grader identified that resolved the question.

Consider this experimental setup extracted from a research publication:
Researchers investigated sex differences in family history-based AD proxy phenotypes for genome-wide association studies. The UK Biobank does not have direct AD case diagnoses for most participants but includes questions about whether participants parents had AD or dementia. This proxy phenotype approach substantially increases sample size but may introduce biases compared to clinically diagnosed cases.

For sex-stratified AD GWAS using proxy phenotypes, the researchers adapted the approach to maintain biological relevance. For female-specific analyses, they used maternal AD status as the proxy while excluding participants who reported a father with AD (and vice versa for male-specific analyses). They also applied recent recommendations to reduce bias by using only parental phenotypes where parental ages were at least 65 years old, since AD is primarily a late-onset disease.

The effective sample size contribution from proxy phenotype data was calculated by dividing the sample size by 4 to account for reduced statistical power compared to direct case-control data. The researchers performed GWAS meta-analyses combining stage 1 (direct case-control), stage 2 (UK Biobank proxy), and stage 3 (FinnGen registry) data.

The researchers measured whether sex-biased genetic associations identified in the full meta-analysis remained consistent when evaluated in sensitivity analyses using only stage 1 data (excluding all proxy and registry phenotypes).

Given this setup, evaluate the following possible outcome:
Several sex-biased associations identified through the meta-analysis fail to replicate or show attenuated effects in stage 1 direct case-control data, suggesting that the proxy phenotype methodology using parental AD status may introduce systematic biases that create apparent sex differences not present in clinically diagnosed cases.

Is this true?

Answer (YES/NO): NO